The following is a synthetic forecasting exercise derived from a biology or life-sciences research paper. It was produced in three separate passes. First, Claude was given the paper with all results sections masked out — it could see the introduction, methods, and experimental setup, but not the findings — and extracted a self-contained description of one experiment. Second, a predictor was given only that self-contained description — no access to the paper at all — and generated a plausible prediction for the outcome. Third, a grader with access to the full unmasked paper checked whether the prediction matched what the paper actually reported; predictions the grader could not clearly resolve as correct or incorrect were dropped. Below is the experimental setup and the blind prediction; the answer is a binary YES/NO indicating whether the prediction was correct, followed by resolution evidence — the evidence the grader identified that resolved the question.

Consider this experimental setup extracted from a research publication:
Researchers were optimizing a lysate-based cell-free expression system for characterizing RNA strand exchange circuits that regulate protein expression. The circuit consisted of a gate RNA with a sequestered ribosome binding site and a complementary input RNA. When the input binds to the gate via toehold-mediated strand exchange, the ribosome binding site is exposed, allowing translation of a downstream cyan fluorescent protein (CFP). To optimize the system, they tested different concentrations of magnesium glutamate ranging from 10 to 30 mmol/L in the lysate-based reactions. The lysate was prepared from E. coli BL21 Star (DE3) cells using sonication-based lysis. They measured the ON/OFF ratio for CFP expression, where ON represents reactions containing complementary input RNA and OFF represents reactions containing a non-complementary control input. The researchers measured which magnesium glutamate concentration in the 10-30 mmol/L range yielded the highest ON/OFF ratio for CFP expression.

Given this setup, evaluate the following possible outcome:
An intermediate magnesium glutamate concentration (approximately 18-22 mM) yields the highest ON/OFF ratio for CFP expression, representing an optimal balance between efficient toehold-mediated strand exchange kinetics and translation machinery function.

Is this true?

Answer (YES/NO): NO